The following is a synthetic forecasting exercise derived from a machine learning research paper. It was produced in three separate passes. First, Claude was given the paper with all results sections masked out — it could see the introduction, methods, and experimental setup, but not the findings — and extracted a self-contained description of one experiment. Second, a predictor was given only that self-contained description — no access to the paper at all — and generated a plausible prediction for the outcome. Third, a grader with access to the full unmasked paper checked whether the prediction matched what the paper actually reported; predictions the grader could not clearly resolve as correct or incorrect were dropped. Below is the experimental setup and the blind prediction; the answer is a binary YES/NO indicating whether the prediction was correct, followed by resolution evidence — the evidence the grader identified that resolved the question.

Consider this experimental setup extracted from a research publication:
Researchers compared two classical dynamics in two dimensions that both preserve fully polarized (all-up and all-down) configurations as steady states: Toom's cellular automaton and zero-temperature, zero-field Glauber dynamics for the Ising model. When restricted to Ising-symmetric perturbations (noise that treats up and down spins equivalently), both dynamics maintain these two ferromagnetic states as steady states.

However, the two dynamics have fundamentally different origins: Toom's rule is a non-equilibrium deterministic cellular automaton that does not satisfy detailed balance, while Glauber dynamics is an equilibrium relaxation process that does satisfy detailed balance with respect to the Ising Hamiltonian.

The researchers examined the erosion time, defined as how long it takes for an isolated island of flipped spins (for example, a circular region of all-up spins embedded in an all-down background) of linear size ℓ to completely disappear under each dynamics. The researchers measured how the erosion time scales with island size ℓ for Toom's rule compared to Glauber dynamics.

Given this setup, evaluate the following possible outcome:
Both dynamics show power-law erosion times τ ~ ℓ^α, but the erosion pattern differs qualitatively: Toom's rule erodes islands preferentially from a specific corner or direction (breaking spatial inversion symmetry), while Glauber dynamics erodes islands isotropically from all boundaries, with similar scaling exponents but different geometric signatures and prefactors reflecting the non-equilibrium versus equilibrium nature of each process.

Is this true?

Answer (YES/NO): NO